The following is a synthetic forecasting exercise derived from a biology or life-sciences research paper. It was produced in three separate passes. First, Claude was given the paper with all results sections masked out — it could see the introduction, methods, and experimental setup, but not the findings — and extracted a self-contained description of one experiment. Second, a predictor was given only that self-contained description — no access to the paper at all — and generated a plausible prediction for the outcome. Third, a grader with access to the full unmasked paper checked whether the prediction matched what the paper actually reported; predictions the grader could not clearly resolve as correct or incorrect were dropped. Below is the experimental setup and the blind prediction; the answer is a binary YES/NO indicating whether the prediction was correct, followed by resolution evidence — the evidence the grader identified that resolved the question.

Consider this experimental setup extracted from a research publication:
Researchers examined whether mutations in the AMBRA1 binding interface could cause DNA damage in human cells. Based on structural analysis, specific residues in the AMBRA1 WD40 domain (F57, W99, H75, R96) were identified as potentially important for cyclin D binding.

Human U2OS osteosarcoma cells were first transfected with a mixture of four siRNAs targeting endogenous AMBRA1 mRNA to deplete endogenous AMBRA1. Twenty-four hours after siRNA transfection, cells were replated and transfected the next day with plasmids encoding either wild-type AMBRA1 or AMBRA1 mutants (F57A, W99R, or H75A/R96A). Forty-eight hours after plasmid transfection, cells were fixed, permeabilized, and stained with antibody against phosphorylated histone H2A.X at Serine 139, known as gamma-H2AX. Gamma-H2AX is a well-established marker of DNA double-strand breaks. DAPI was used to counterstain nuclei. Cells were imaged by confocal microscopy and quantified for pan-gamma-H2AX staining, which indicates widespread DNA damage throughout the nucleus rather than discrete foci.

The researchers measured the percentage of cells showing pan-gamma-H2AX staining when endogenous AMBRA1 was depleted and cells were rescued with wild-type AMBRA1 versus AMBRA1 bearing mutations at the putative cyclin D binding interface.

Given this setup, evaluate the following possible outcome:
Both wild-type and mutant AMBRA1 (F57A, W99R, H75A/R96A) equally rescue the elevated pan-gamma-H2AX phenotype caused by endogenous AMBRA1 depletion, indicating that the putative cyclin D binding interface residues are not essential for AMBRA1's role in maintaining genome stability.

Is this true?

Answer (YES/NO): NO